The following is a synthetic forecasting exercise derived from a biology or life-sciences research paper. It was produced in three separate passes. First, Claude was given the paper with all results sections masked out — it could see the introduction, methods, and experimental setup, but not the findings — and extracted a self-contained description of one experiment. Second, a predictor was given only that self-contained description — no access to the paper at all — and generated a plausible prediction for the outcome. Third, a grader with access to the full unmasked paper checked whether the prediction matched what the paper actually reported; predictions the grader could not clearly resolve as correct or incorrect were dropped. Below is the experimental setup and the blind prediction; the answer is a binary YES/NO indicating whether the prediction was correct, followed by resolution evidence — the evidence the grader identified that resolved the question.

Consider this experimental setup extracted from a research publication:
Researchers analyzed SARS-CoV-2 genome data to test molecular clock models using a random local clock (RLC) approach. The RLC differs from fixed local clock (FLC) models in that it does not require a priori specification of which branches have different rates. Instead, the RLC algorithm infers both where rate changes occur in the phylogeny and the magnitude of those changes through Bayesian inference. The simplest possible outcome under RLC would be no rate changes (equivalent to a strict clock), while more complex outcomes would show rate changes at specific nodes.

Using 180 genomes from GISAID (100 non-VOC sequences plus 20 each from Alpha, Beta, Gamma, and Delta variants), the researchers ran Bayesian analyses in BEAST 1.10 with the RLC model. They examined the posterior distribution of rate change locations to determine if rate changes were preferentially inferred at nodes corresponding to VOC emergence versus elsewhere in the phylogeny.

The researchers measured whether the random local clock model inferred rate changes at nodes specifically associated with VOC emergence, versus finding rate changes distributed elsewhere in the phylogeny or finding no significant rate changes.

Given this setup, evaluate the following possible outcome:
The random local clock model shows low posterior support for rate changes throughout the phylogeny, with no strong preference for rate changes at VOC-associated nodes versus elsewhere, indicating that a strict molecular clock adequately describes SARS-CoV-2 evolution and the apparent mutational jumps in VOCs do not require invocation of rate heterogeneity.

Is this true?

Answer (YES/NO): NO